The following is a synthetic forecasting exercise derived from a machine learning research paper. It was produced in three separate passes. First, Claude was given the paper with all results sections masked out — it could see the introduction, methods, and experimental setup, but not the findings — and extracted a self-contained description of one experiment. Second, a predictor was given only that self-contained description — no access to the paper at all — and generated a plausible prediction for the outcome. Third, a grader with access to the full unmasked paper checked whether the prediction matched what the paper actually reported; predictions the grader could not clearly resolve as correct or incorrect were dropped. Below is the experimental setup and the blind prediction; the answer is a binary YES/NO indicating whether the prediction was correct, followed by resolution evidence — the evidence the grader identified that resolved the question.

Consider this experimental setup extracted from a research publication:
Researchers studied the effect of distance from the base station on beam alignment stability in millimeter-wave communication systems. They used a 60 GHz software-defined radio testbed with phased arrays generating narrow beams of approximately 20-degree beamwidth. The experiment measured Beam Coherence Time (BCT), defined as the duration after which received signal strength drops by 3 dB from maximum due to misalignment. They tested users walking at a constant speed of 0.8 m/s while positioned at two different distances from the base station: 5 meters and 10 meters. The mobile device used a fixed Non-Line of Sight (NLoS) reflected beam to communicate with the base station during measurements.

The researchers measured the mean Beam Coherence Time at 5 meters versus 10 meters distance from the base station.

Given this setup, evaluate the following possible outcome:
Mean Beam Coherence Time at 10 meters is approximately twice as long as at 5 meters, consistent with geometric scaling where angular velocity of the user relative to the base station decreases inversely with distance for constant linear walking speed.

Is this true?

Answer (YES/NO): NO